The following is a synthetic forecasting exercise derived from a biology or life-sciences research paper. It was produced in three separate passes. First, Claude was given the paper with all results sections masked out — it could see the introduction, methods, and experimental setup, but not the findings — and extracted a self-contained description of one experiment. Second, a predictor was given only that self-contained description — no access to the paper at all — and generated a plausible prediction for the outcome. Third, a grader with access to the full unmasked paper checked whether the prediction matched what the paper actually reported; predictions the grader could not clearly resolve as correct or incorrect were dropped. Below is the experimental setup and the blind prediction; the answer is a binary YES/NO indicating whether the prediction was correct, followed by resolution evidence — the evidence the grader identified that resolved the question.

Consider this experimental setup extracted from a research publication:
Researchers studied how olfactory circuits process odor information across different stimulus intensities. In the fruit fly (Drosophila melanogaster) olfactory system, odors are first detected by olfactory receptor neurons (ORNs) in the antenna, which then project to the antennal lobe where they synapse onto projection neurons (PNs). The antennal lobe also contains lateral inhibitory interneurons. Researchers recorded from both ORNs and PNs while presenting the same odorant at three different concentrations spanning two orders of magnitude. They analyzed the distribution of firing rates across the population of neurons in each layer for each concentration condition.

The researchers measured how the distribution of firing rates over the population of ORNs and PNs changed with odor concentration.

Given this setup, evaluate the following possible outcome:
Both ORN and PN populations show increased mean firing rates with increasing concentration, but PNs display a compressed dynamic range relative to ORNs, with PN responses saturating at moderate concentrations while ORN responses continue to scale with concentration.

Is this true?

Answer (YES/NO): NO